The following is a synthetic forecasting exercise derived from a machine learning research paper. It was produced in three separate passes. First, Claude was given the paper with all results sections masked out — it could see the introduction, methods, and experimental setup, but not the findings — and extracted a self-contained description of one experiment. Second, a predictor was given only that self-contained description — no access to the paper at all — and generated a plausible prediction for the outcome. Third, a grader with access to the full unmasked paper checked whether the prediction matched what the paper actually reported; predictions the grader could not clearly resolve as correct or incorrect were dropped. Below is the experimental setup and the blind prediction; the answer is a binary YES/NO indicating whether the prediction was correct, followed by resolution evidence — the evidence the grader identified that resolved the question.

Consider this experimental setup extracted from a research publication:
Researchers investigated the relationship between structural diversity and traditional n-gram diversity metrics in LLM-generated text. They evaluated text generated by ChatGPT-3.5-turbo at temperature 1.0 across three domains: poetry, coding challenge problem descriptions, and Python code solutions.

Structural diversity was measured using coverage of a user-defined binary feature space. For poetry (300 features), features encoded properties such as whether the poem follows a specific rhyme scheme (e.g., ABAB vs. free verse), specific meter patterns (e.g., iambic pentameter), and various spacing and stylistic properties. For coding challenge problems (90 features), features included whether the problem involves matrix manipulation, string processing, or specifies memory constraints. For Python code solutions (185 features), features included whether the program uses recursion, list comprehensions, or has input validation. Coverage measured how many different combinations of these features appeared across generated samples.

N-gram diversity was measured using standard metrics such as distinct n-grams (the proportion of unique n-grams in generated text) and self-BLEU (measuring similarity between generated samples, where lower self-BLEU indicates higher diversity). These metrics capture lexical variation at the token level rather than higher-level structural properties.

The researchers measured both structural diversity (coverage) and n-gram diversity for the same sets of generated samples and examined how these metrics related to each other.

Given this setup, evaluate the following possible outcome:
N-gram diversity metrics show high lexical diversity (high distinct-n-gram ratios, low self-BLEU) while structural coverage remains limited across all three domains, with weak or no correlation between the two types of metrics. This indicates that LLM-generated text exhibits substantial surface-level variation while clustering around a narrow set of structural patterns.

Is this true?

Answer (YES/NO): YES